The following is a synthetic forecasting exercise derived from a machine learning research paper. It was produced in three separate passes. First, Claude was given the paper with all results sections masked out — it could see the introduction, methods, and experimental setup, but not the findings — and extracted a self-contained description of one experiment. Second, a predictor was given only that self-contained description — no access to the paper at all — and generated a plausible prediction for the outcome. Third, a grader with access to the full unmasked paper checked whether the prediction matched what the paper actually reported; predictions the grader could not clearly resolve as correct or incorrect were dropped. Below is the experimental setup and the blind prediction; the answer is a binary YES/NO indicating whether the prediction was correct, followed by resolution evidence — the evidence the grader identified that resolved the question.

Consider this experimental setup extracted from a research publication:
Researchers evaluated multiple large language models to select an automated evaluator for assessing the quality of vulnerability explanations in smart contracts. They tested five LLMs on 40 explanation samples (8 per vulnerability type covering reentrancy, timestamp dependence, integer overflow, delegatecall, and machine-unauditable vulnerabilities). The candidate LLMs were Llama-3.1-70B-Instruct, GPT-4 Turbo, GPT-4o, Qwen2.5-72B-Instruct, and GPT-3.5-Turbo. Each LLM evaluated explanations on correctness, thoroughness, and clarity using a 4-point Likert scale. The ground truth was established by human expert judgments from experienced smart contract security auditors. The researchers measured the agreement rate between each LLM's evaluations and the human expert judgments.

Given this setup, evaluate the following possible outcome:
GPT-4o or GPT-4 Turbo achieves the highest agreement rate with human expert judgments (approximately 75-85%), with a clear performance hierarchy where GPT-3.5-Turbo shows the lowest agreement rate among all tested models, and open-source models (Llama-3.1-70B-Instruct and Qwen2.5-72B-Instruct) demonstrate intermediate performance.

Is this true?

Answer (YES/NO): NO